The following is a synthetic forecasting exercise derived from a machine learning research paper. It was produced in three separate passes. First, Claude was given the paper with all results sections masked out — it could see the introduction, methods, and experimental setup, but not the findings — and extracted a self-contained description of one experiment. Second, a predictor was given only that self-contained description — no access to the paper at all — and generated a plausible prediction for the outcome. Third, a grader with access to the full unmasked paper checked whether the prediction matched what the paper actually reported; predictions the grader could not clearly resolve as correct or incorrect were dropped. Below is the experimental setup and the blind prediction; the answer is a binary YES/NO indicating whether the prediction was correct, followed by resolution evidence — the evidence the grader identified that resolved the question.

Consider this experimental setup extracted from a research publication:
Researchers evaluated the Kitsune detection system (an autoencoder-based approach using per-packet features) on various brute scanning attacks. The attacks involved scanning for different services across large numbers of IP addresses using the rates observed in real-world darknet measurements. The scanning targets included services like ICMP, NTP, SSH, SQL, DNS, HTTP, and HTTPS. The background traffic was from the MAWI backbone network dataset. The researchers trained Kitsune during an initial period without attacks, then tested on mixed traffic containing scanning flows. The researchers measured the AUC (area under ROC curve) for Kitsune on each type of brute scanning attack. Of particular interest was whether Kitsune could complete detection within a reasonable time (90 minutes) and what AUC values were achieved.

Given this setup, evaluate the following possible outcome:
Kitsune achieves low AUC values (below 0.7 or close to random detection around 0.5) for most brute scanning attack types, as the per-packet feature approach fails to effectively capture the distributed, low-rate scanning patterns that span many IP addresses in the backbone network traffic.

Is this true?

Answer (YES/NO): NO